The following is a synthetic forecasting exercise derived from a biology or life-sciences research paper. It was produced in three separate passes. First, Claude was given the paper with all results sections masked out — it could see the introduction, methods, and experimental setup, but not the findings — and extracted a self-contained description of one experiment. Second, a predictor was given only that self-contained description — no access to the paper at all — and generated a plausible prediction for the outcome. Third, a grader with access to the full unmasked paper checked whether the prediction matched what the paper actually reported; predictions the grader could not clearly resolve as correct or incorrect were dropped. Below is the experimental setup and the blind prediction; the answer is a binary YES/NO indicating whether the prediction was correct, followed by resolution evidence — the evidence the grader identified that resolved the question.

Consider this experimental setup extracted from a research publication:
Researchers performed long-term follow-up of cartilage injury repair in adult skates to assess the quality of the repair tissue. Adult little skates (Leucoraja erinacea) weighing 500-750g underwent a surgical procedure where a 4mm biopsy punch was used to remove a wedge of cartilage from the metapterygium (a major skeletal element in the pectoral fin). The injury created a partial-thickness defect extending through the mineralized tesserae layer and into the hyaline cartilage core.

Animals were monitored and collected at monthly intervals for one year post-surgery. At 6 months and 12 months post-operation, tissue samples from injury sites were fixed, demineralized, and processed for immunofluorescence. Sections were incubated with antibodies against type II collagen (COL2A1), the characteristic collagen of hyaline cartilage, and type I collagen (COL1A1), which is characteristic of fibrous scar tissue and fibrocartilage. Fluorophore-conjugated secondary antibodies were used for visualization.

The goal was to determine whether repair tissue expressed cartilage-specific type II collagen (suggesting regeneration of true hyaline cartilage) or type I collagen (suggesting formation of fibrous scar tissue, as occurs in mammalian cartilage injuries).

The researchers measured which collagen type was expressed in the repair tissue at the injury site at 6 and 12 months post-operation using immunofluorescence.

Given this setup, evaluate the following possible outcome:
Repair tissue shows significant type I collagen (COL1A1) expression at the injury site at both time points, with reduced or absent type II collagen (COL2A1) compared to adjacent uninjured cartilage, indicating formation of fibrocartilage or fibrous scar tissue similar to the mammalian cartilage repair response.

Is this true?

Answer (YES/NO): NO